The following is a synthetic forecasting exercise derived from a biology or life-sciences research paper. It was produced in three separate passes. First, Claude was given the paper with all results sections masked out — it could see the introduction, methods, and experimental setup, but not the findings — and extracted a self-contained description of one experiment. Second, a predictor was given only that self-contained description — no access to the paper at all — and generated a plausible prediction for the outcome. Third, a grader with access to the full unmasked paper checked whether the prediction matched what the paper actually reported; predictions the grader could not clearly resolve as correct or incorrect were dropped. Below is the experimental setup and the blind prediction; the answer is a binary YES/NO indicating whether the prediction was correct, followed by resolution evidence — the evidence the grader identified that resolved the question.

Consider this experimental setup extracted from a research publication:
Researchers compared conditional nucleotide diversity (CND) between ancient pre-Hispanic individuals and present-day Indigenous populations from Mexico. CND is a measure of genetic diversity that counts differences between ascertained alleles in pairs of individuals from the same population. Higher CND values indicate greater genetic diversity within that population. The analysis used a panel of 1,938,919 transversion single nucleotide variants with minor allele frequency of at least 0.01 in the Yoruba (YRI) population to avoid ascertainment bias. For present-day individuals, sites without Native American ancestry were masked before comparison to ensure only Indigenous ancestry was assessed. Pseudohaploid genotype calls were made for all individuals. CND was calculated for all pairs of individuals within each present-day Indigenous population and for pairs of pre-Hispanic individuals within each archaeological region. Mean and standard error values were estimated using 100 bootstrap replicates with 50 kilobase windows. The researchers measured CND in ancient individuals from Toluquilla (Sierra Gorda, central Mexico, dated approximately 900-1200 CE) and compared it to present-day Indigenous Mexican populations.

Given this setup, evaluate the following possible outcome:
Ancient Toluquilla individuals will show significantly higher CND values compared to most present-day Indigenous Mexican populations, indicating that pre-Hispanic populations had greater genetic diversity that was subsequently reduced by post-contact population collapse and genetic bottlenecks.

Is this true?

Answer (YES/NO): NO